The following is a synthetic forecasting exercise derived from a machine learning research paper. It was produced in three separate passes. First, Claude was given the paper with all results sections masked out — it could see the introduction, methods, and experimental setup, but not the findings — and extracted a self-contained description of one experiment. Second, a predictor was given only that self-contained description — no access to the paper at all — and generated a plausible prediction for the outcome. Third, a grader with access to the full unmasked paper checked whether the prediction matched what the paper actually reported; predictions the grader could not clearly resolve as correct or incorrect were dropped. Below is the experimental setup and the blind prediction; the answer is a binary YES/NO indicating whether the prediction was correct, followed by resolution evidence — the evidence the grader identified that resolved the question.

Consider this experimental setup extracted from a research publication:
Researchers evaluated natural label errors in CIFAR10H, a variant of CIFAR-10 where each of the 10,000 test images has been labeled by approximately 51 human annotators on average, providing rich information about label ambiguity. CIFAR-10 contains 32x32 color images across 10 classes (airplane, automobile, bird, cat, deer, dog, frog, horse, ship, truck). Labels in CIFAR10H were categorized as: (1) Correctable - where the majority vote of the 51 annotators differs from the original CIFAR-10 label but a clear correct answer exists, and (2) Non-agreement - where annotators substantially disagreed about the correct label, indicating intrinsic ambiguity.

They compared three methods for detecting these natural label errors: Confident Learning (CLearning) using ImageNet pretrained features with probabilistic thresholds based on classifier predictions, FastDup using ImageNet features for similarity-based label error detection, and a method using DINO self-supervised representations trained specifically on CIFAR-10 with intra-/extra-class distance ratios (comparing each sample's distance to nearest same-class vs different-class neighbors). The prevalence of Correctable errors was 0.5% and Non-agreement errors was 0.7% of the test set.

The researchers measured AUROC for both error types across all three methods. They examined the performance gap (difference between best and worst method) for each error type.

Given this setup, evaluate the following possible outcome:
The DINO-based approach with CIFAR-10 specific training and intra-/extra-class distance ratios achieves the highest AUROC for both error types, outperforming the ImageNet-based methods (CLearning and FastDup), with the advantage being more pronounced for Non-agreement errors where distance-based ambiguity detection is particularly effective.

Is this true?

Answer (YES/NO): NO